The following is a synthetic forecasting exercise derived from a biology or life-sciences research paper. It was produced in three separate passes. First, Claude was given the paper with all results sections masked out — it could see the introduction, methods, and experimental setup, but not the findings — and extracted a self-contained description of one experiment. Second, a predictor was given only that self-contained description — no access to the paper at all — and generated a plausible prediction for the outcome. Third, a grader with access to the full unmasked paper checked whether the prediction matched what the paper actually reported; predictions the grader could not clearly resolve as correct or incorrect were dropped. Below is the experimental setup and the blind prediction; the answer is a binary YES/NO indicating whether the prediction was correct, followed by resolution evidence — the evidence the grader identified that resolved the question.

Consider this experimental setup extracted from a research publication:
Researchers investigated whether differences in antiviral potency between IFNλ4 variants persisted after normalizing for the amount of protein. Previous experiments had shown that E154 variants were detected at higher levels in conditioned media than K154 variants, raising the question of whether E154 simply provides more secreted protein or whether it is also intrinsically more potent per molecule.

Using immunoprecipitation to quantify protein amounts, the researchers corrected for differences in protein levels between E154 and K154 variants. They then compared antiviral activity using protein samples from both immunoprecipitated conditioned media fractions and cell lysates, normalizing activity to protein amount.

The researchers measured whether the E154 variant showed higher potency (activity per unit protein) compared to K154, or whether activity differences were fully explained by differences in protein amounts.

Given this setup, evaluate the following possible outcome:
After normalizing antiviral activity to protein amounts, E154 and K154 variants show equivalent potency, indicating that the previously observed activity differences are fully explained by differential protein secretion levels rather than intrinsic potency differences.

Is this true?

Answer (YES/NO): NO